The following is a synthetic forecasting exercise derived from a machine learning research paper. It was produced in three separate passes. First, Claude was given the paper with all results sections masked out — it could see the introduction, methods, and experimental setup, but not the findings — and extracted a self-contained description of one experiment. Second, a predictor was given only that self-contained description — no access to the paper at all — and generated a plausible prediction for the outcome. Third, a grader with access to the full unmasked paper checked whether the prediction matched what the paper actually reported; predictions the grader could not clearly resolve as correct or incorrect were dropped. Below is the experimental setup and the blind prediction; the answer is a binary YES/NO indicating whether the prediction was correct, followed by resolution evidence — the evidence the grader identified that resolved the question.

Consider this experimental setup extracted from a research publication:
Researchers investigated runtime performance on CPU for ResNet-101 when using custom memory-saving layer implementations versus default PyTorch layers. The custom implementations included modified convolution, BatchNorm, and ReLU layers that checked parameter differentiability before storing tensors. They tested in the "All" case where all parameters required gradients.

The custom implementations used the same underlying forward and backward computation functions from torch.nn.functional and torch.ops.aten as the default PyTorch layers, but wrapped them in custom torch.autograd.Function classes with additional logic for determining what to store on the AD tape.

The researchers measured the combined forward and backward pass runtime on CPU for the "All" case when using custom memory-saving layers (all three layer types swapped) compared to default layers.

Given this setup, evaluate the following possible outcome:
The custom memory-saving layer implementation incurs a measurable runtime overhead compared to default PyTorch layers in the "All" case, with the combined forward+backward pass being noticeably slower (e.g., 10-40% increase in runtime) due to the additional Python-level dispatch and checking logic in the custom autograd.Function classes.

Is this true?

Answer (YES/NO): YES